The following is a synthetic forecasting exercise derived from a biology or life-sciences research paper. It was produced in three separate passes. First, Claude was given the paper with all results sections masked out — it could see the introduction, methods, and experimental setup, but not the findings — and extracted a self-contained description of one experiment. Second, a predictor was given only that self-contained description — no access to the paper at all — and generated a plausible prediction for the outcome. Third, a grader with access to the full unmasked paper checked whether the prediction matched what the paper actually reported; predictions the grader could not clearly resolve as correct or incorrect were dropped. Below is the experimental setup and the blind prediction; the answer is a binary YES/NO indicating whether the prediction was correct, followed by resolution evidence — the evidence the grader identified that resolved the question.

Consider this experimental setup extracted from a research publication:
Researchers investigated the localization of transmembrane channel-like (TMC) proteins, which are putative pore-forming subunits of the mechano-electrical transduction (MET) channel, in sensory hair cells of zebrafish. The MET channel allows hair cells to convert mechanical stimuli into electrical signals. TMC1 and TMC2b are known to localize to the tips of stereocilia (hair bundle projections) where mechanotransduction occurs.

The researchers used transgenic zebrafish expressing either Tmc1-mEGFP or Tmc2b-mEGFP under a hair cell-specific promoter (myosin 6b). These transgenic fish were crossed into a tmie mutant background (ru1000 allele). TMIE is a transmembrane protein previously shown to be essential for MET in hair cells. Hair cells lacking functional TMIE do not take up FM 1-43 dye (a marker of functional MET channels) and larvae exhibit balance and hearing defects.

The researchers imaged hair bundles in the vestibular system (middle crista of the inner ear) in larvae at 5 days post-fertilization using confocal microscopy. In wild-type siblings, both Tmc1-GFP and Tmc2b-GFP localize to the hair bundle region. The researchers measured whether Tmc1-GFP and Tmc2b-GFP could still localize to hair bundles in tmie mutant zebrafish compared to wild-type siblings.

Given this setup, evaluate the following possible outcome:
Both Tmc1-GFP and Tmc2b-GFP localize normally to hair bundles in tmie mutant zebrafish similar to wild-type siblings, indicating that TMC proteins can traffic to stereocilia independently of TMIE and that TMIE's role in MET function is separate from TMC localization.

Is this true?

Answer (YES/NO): NO